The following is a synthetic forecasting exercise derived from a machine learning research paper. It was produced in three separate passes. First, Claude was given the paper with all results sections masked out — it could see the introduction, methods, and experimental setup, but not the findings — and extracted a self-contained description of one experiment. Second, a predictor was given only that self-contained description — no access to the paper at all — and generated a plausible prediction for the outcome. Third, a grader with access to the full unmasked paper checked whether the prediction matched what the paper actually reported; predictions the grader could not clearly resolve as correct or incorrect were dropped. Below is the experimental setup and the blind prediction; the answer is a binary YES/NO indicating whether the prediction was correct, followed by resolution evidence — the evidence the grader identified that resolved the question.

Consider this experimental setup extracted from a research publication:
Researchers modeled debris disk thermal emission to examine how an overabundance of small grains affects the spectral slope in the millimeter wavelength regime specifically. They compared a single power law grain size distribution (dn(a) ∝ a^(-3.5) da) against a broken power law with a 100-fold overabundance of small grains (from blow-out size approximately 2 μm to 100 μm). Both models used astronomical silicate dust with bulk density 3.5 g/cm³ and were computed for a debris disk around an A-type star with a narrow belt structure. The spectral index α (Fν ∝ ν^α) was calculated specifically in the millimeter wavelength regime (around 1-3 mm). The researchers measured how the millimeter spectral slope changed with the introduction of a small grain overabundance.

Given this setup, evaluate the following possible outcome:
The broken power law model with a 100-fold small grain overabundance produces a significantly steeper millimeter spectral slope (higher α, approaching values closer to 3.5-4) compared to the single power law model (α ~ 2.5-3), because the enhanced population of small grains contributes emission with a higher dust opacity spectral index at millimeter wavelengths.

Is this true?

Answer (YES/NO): NO